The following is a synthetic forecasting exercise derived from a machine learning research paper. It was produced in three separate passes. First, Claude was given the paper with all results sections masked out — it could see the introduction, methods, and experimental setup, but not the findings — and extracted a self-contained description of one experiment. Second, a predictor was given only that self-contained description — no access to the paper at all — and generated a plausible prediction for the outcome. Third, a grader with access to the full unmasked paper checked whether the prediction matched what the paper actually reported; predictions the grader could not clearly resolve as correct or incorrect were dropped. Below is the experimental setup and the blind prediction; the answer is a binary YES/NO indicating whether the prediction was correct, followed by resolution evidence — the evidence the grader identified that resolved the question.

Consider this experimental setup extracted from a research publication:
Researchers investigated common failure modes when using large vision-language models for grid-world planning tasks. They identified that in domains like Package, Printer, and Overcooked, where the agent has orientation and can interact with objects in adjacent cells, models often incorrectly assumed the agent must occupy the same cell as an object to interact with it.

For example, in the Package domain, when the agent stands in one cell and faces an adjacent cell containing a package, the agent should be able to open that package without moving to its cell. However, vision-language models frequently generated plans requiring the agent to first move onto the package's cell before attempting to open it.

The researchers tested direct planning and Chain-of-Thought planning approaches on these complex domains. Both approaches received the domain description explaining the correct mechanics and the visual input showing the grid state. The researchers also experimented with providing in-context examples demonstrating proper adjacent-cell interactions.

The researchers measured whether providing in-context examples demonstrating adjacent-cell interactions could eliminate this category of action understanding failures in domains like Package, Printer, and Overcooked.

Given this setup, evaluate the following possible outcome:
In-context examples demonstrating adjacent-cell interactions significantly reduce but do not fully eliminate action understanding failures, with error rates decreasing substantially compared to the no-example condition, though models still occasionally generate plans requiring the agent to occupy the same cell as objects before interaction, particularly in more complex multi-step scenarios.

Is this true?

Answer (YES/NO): NO